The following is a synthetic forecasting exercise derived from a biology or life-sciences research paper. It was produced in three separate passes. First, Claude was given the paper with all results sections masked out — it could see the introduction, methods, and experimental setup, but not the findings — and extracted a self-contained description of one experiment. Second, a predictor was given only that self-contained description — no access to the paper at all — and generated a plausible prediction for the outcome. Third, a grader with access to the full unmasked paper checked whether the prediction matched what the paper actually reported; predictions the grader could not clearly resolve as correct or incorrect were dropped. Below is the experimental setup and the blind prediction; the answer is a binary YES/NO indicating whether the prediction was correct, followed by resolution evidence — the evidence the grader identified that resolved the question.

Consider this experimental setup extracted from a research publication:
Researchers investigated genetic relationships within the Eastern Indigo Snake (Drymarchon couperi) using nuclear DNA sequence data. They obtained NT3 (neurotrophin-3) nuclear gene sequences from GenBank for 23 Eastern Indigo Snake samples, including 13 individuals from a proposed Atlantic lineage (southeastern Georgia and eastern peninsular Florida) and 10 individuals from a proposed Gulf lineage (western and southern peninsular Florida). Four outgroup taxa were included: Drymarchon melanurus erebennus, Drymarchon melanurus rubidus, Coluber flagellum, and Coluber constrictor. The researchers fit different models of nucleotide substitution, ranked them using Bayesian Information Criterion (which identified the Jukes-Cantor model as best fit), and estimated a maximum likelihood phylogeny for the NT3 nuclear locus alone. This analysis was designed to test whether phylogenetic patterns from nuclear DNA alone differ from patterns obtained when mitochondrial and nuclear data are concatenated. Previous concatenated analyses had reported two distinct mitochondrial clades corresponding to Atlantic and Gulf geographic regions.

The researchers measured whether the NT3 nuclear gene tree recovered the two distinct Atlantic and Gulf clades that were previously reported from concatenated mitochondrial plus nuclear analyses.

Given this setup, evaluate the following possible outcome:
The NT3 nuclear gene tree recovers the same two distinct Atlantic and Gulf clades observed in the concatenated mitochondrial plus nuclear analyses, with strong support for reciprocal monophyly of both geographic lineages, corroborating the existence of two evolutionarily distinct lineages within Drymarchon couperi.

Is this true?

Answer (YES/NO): NO